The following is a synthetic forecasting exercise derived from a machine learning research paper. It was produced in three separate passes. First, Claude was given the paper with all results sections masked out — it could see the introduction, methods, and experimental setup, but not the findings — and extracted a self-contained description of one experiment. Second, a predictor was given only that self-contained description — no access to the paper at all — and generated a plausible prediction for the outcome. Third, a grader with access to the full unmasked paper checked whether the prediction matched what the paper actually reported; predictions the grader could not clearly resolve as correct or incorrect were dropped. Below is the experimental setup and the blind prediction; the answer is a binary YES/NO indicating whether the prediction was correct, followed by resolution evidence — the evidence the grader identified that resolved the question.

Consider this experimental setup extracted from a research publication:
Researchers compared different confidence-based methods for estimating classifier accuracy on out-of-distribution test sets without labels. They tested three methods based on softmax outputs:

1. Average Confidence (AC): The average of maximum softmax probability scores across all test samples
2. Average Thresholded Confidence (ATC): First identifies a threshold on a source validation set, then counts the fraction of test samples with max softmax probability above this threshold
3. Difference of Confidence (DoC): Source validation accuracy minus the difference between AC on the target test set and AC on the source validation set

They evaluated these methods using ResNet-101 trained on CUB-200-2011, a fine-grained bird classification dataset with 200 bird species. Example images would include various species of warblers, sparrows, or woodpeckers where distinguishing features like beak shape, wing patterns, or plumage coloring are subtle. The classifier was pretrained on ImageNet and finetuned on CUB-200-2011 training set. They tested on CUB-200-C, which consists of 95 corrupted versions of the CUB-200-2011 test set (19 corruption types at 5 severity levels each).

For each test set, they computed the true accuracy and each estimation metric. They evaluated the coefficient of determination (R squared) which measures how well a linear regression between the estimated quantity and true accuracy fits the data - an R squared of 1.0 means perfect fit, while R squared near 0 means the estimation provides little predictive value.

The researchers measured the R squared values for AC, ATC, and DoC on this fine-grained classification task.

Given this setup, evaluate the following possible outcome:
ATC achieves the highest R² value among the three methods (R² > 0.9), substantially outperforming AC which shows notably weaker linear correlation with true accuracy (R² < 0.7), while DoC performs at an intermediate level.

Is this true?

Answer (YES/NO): NO